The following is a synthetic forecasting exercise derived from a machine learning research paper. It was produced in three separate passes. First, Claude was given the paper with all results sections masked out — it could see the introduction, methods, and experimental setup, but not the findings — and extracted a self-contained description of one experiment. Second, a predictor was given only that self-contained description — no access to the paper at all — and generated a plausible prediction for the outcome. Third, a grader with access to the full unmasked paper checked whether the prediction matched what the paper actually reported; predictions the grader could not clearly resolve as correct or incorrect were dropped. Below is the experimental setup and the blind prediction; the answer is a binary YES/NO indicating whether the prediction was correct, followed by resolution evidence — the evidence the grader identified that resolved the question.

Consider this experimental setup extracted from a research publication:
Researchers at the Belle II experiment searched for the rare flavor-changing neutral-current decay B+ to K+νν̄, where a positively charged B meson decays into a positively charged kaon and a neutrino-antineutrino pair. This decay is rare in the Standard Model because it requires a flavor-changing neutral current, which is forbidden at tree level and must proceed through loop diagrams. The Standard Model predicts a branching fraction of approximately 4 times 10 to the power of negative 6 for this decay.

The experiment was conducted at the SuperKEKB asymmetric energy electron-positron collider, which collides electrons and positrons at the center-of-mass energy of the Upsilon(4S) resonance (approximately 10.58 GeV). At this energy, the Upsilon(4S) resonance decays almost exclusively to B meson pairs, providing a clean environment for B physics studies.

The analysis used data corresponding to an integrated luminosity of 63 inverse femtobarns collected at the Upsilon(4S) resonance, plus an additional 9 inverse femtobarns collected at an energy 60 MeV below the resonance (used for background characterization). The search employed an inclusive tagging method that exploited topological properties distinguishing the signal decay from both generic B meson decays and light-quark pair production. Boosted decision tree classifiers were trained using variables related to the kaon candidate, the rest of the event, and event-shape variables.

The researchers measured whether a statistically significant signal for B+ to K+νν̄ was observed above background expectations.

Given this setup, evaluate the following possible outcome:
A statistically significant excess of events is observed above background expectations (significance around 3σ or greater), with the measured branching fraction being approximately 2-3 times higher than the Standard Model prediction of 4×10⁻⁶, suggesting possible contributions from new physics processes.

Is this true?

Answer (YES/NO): NO